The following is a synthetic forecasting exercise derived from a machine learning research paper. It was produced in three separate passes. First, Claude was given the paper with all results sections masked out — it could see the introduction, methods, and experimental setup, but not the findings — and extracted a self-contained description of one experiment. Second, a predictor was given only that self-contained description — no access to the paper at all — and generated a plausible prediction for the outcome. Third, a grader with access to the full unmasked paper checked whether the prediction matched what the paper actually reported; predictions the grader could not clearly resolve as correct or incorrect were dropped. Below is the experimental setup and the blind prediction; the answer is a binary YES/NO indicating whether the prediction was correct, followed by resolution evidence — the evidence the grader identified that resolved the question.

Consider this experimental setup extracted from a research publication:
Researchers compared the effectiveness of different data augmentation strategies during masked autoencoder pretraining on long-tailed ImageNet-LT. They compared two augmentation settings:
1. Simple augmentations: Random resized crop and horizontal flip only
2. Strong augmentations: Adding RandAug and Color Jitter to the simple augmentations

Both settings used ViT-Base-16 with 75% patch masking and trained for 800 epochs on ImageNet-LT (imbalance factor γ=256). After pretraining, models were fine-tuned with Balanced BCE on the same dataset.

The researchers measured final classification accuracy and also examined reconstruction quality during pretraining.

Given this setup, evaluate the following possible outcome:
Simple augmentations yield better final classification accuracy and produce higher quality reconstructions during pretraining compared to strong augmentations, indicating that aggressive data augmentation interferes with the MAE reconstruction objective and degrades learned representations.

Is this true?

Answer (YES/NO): NO